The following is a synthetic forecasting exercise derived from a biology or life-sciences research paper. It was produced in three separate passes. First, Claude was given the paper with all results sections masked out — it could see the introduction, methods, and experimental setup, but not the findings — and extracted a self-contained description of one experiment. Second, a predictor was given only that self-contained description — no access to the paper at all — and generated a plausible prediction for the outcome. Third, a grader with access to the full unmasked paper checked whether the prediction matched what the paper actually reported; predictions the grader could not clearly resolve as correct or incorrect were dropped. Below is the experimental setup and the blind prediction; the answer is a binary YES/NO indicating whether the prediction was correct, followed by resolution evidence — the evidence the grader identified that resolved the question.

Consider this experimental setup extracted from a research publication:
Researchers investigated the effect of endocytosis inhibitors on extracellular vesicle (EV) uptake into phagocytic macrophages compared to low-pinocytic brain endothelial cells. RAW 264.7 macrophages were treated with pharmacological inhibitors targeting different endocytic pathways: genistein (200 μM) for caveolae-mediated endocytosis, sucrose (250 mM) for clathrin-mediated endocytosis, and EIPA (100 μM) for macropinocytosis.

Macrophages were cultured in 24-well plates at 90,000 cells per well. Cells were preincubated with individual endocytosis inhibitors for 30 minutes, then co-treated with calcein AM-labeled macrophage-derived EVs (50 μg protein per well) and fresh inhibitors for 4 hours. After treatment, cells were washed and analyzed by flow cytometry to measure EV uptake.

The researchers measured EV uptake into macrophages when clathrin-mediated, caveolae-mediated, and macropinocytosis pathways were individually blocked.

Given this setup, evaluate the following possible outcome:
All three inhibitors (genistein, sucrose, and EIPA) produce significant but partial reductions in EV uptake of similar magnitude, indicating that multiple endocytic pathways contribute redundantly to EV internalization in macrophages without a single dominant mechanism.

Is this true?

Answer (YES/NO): NO